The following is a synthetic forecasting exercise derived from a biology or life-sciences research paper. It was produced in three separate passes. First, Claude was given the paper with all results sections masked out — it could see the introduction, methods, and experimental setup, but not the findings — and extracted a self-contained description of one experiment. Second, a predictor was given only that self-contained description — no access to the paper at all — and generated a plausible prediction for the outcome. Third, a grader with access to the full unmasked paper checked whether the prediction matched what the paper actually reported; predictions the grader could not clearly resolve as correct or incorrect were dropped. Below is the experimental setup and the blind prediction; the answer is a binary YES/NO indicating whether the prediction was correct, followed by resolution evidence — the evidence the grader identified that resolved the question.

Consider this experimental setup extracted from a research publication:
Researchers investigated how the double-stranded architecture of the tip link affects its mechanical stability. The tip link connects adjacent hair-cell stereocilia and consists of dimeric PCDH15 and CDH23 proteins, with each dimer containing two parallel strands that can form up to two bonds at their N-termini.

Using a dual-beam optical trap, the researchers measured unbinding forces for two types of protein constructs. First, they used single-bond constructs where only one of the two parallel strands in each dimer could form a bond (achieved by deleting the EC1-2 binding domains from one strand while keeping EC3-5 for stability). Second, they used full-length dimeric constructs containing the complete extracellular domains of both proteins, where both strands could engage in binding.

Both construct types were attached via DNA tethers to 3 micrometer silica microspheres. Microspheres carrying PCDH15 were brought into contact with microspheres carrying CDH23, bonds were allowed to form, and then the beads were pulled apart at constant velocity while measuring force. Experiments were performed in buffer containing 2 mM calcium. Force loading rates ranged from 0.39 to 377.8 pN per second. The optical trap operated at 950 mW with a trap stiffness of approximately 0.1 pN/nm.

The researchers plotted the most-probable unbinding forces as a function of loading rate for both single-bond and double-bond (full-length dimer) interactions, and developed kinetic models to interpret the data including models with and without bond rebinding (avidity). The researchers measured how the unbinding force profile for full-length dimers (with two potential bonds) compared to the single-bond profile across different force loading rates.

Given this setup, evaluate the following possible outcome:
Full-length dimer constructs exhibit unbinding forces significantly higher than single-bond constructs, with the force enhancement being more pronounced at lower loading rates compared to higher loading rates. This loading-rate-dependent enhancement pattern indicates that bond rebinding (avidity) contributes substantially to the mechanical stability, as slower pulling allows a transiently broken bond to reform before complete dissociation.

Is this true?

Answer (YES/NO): YES